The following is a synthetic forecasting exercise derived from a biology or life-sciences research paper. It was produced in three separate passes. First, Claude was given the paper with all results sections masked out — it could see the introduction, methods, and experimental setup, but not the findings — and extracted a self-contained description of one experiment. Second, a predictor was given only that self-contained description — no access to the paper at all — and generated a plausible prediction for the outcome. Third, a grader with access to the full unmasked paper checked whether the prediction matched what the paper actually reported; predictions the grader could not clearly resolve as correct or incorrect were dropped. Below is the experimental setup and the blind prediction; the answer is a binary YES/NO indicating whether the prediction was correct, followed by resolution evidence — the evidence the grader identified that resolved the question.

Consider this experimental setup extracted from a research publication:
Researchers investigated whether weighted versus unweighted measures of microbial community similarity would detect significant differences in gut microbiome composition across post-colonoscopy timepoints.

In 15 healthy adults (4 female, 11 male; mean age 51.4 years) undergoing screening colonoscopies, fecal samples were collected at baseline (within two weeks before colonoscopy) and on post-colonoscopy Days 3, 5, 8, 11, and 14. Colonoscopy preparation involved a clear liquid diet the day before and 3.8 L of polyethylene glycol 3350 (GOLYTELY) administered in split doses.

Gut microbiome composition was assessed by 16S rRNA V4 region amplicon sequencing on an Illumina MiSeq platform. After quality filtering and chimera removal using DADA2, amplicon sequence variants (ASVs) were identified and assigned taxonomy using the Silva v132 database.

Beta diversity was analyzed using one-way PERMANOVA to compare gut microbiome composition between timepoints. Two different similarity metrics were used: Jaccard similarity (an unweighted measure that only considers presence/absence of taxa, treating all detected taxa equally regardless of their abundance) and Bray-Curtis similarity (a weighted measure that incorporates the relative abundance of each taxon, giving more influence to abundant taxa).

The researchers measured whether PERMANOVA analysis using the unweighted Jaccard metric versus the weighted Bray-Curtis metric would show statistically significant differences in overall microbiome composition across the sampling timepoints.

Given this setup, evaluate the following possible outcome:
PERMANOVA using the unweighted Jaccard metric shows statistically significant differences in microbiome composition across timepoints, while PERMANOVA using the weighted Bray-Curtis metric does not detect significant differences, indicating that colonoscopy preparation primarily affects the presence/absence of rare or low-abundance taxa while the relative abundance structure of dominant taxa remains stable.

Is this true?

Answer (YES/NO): NO